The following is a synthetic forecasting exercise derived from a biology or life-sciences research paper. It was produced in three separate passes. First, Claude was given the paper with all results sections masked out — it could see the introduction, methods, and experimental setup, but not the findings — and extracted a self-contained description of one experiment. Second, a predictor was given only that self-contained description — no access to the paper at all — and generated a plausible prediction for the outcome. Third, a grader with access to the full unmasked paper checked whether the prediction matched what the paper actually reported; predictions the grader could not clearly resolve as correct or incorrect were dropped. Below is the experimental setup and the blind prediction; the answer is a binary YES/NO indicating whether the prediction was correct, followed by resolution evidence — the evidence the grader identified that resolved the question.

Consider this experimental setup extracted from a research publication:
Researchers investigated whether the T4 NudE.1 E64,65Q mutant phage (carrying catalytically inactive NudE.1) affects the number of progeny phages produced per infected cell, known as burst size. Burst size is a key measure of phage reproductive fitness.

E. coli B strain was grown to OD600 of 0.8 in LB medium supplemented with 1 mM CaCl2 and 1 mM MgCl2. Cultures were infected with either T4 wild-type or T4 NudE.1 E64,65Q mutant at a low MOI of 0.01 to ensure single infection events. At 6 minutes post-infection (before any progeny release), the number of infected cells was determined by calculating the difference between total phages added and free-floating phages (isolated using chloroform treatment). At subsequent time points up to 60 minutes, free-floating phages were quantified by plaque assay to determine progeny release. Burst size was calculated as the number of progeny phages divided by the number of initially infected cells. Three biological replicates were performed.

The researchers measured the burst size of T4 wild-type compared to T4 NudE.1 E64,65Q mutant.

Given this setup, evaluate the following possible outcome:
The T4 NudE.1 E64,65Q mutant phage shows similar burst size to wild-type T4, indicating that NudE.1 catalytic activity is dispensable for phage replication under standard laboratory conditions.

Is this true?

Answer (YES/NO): YES